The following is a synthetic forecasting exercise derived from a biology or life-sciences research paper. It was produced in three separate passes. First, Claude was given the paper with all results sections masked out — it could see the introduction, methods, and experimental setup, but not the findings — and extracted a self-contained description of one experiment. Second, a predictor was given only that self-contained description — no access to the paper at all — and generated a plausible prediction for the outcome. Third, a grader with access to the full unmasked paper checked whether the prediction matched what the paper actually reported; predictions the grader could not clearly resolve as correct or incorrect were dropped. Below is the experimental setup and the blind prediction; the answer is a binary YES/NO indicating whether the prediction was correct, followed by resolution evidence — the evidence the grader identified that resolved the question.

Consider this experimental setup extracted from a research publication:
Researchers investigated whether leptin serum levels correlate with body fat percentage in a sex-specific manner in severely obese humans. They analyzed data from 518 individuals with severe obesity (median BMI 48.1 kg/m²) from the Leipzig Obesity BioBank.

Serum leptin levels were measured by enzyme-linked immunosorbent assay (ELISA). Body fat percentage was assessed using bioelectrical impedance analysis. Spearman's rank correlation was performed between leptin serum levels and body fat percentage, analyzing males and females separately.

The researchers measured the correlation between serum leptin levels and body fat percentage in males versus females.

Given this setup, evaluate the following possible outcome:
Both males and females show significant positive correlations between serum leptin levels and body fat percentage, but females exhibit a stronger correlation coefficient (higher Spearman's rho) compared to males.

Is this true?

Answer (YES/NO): NO